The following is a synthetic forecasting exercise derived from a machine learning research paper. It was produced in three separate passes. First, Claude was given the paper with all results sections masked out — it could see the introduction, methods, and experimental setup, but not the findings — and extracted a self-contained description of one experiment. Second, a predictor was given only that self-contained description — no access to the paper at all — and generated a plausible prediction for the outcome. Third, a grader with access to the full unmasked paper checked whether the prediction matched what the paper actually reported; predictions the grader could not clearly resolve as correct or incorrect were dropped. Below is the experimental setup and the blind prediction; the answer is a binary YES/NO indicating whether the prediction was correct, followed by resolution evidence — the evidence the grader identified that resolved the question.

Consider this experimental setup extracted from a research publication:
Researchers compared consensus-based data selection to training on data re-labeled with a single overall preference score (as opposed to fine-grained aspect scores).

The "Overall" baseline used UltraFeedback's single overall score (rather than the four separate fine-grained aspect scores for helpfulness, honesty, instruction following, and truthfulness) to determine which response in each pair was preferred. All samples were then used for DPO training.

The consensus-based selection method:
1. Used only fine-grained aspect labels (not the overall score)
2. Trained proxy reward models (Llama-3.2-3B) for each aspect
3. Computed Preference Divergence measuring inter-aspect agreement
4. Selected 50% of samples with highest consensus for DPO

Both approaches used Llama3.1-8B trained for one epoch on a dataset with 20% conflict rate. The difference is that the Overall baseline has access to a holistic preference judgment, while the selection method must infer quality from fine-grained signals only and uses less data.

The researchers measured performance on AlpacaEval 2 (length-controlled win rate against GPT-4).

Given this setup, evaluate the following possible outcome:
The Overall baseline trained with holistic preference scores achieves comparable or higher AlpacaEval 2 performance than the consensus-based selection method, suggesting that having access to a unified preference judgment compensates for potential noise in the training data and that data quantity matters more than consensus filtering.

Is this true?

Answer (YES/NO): NO